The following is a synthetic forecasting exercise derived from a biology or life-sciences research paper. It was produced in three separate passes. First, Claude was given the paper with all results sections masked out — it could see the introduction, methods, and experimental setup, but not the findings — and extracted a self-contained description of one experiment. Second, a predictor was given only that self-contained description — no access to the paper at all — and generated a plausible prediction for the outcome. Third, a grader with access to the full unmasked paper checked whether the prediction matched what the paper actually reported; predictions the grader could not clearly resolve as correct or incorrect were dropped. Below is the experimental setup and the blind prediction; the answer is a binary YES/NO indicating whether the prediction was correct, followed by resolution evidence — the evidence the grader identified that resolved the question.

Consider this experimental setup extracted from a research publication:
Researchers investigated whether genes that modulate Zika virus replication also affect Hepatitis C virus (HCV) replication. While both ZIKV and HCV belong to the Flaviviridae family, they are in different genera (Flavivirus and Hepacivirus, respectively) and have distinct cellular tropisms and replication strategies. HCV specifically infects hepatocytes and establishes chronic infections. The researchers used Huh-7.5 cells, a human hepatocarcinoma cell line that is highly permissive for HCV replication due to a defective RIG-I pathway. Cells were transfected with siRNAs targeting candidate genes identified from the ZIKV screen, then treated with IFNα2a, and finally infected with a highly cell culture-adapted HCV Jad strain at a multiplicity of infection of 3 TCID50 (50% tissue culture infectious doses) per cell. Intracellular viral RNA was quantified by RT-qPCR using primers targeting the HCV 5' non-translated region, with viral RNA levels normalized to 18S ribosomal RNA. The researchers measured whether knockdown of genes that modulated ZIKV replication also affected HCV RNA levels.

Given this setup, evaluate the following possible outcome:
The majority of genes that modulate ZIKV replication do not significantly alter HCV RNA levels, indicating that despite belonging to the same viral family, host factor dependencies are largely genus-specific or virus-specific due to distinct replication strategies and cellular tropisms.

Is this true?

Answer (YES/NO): NO